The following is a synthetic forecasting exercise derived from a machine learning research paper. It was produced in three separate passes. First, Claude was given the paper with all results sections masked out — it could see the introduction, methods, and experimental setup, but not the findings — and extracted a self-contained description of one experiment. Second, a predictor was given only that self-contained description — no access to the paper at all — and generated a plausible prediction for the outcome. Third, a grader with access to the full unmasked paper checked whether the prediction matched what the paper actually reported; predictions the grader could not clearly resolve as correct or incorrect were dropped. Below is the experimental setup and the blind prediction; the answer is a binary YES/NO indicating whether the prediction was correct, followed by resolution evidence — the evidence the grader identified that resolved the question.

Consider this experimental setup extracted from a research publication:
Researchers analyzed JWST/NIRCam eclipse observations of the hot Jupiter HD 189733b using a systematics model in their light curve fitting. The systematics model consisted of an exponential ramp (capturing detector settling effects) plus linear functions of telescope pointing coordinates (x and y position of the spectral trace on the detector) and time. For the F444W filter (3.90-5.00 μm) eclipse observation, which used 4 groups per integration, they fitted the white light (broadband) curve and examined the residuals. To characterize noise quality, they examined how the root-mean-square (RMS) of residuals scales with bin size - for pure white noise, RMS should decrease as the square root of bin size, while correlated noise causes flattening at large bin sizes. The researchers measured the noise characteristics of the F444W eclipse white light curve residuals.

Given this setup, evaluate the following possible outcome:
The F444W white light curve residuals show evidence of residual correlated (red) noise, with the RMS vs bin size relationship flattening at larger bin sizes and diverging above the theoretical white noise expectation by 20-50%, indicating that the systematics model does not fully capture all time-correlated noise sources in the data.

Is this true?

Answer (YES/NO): NO